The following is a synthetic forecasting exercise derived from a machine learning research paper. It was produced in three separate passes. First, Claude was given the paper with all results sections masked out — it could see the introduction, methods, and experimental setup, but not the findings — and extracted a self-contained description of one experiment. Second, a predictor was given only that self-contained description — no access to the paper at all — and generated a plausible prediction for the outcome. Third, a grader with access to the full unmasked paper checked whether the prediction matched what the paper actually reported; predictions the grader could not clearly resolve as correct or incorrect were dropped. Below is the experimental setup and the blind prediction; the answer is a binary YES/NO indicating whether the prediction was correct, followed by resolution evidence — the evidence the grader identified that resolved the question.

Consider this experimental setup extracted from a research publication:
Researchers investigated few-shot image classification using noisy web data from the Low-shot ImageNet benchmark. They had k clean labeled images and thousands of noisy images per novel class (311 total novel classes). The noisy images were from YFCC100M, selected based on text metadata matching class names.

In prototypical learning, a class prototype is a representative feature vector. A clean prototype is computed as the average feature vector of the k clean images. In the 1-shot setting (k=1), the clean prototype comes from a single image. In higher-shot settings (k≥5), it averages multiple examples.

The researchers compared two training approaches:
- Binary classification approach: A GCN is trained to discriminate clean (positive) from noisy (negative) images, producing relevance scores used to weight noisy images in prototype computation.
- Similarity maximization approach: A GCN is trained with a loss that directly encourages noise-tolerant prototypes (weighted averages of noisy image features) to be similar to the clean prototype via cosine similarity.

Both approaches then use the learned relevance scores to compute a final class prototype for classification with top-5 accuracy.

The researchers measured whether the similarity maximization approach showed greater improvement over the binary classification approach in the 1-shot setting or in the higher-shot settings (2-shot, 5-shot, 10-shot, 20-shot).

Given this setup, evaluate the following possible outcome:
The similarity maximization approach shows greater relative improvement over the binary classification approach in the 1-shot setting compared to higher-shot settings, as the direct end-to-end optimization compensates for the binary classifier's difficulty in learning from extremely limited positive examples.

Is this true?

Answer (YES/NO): NO